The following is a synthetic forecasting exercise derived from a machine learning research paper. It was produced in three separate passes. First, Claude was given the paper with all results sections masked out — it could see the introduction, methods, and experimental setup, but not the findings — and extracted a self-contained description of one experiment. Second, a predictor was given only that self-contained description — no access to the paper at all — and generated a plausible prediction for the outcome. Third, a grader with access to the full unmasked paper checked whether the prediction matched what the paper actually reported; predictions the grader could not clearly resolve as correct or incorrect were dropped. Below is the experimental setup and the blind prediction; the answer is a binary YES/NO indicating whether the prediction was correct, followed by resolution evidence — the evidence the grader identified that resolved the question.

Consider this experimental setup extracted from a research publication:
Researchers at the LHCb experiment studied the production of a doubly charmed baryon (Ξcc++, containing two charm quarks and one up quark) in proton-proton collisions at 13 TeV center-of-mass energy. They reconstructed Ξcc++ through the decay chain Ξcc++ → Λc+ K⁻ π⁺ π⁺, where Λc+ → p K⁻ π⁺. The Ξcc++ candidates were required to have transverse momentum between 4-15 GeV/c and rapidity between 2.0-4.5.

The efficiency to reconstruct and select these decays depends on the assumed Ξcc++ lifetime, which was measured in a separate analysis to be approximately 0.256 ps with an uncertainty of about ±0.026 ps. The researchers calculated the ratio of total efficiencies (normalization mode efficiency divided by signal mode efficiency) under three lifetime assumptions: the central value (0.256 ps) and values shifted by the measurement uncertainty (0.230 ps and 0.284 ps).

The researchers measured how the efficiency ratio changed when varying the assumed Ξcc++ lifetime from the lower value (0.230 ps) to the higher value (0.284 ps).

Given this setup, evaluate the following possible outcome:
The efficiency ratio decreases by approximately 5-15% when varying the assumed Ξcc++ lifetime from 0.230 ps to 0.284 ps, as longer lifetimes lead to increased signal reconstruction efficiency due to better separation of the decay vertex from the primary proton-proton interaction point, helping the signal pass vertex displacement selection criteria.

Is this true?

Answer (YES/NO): NO